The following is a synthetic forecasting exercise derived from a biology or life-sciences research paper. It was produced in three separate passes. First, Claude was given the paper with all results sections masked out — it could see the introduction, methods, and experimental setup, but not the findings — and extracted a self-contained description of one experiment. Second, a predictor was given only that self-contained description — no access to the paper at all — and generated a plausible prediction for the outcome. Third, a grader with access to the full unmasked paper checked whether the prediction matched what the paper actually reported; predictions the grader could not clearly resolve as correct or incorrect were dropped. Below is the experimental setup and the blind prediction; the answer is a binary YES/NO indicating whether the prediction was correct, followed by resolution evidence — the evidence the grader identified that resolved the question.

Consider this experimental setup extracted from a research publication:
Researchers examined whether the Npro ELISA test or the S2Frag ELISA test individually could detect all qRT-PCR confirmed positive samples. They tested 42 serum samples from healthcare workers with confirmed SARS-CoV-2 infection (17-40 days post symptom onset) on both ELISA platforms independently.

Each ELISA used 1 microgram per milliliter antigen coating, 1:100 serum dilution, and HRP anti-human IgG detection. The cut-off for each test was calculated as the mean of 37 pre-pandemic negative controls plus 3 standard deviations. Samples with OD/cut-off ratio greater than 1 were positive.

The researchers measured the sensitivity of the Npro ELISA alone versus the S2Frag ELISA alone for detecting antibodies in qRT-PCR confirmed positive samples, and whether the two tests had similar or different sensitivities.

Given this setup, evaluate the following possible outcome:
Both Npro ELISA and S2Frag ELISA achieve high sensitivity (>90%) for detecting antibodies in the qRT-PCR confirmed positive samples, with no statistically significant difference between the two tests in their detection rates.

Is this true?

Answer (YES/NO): NO